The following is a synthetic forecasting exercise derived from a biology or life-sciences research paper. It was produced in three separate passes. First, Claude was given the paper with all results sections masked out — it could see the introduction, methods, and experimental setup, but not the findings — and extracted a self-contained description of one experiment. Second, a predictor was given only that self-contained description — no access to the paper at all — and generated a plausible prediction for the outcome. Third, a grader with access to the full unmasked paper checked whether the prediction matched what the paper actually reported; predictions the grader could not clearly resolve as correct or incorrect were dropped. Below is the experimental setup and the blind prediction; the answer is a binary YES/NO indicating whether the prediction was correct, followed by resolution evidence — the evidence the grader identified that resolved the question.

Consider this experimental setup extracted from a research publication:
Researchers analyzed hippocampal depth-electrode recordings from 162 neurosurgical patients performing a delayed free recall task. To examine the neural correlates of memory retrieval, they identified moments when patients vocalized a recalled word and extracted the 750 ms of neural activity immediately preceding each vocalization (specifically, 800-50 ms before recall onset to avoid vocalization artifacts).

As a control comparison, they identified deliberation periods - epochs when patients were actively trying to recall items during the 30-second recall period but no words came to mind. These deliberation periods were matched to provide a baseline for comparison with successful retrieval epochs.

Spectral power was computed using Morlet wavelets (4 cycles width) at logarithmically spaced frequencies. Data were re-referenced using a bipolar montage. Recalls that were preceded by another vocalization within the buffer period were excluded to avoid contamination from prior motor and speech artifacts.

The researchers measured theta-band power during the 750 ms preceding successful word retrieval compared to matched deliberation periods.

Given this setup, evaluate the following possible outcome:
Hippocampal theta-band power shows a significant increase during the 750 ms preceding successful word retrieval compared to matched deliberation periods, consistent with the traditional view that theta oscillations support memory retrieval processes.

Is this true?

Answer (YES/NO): YES